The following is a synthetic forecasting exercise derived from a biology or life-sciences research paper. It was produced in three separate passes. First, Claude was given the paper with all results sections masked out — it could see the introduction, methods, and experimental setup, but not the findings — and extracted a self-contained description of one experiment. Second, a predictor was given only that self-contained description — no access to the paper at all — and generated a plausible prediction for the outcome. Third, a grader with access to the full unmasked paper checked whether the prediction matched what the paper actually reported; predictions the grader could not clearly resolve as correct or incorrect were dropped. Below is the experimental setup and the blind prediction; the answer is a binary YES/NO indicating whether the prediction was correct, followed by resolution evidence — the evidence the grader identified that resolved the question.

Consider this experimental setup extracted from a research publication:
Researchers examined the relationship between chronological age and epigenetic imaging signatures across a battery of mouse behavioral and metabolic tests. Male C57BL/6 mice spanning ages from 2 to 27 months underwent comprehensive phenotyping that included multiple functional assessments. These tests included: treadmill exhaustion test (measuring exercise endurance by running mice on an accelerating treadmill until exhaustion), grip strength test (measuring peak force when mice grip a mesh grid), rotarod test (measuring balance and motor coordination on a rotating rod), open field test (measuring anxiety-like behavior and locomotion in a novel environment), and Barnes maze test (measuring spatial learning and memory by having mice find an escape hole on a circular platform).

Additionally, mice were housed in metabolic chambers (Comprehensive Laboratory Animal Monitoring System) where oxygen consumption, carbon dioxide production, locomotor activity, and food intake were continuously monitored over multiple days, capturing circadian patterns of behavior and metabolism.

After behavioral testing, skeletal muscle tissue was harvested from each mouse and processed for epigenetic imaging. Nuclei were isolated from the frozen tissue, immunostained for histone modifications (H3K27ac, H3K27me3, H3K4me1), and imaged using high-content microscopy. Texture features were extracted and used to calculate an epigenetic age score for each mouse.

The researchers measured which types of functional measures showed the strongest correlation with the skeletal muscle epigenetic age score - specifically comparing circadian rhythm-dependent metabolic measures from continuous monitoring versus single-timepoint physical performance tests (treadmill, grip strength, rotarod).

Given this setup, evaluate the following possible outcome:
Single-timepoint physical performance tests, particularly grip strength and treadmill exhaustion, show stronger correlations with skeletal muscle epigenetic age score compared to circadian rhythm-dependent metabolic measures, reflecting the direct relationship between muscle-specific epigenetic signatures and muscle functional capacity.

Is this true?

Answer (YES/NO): NO